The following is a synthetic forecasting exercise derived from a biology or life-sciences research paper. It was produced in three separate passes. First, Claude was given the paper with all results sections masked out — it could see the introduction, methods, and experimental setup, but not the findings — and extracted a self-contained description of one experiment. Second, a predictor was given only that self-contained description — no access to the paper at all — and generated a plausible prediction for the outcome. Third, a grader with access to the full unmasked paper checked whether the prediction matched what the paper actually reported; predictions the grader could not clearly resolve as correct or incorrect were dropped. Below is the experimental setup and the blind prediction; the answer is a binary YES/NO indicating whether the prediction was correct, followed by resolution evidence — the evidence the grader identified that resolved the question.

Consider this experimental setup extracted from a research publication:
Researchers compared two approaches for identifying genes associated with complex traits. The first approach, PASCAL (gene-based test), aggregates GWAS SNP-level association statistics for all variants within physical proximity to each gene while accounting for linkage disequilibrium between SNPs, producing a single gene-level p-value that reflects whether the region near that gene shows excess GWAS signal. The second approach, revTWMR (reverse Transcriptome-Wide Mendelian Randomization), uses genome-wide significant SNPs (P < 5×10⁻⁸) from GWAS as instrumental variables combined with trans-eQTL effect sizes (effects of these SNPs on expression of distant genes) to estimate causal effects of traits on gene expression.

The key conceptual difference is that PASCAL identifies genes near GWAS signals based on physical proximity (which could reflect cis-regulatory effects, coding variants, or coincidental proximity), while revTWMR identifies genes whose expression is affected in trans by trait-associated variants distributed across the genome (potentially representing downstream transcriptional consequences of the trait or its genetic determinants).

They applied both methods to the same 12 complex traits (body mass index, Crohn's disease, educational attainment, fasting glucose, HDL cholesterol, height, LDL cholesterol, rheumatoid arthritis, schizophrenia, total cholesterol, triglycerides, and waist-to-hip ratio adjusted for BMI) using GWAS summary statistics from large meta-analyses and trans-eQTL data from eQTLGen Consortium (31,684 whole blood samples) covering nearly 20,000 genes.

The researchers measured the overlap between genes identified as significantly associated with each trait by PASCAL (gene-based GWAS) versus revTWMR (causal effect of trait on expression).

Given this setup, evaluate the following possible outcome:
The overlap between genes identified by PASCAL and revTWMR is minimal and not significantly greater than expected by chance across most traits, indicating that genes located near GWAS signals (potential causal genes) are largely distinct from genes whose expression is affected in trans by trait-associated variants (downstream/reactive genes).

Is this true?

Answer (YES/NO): YES